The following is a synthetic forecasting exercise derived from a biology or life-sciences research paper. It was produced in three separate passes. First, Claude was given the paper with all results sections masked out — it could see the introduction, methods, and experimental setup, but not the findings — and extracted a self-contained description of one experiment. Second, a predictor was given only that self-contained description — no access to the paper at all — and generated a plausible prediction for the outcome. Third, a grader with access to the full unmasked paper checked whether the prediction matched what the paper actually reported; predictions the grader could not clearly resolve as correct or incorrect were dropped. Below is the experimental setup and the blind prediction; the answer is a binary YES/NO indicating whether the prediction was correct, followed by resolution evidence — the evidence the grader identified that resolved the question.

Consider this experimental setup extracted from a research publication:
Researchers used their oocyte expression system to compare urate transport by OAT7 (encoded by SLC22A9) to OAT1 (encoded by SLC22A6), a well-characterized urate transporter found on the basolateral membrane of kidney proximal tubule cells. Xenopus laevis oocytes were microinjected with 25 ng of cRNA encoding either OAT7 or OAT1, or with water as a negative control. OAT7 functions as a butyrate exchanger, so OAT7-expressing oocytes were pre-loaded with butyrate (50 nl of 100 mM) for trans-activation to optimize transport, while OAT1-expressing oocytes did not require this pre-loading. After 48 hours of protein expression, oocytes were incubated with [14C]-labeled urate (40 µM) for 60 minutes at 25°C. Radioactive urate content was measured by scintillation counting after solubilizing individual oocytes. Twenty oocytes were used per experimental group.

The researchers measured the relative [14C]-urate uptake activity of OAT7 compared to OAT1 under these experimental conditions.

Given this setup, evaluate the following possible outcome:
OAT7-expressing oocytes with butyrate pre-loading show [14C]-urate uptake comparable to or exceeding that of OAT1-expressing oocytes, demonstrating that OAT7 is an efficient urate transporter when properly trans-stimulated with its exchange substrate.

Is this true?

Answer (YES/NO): NO